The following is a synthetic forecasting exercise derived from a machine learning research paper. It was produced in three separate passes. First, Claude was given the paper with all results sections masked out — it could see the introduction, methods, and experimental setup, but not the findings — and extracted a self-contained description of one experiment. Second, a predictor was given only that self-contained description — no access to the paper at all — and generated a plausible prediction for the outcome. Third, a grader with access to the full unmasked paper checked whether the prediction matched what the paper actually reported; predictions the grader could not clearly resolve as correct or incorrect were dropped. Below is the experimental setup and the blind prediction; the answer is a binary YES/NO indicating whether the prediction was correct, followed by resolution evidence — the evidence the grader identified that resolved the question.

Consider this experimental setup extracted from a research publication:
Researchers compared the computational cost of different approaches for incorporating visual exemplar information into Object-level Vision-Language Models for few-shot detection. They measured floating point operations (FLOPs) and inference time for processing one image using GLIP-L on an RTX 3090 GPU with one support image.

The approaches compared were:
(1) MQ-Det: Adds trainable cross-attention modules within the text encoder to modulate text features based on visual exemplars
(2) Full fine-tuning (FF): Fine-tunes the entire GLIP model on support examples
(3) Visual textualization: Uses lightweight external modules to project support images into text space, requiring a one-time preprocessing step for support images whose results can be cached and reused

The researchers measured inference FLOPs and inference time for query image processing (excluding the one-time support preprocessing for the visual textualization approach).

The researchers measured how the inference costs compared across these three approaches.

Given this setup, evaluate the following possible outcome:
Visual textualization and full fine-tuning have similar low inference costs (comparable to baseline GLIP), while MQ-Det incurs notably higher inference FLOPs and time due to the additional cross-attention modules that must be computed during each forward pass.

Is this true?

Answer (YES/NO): NO